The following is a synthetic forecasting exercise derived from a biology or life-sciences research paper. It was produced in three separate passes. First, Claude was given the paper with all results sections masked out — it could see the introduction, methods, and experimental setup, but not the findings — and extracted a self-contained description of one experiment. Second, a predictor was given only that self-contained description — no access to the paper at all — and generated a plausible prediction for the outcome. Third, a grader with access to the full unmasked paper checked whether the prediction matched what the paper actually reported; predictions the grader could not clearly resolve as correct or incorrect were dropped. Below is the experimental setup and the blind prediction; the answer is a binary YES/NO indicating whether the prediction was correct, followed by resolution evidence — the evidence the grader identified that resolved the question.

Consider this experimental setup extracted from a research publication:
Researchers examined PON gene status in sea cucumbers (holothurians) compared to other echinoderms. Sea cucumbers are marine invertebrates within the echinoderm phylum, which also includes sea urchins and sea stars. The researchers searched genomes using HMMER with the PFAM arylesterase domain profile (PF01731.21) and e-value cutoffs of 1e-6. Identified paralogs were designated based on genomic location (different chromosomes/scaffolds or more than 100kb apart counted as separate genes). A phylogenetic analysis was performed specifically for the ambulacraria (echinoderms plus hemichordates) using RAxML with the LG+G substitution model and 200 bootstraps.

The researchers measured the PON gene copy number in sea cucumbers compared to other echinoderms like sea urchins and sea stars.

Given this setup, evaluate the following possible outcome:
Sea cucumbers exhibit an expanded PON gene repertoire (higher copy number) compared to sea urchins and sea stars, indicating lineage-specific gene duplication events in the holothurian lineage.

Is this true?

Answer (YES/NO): NO